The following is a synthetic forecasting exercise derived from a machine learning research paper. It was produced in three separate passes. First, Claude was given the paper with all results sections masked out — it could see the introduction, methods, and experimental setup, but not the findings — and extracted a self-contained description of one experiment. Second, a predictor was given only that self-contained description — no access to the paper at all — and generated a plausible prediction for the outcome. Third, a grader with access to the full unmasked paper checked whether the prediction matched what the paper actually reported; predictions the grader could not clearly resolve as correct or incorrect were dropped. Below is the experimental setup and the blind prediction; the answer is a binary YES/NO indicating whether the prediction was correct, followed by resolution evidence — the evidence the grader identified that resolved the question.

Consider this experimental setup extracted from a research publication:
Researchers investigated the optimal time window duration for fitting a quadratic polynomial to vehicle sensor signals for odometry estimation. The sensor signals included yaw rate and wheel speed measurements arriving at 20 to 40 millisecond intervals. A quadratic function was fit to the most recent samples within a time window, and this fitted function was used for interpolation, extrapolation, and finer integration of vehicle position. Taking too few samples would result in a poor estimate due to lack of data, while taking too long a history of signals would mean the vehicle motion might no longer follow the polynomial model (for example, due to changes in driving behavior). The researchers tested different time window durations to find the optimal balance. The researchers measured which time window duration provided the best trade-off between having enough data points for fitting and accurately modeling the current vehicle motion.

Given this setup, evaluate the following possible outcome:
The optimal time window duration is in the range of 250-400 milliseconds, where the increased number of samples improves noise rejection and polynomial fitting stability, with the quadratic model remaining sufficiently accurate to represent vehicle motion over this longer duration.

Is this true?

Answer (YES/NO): NO